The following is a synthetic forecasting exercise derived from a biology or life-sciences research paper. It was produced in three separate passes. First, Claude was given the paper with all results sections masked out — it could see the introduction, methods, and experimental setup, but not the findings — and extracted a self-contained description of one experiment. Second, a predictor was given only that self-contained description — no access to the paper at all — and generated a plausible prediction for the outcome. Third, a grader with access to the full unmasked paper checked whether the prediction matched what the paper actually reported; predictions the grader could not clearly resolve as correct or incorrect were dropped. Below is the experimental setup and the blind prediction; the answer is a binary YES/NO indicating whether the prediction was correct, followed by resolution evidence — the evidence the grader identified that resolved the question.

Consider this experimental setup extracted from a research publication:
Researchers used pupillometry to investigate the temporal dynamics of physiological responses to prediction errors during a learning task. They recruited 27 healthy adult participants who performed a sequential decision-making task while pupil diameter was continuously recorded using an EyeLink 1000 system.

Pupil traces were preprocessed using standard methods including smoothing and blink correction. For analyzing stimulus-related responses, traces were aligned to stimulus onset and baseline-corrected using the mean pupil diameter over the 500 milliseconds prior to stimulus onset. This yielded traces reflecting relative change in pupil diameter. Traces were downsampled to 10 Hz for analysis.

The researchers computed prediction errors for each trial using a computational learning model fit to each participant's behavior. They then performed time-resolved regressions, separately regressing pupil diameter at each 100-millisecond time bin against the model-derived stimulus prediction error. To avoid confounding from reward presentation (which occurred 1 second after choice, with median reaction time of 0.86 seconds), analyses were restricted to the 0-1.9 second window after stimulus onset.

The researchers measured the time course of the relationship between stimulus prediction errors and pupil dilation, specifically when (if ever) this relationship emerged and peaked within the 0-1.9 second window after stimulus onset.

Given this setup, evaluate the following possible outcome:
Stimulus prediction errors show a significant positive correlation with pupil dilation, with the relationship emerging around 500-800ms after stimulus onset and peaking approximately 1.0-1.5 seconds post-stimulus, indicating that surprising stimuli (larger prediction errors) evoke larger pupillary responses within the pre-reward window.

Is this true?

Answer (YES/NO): NO